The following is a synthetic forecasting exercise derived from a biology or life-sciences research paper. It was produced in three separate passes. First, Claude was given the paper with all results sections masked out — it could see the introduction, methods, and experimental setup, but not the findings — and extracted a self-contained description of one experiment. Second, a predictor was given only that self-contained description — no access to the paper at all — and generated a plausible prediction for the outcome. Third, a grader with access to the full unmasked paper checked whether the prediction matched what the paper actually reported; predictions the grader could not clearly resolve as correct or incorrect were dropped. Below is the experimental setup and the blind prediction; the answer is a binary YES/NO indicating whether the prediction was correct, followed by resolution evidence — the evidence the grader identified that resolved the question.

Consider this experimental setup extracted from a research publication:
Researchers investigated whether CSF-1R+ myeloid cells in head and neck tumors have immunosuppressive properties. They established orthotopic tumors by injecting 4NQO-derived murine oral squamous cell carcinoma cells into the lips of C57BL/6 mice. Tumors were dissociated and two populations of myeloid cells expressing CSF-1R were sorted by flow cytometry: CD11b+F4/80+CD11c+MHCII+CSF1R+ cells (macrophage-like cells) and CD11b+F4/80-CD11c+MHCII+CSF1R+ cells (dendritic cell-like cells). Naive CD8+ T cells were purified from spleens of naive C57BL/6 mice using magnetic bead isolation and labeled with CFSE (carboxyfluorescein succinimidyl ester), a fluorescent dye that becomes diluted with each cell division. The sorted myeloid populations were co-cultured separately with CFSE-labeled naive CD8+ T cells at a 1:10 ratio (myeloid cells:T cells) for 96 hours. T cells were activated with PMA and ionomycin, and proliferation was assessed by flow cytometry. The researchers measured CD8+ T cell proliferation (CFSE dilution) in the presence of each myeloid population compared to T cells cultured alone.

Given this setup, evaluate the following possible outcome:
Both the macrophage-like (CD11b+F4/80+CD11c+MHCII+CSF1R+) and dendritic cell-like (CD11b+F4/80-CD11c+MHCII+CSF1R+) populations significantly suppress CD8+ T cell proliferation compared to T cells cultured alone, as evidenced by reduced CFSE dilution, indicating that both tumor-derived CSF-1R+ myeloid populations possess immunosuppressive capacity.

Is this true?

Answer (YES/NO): YES